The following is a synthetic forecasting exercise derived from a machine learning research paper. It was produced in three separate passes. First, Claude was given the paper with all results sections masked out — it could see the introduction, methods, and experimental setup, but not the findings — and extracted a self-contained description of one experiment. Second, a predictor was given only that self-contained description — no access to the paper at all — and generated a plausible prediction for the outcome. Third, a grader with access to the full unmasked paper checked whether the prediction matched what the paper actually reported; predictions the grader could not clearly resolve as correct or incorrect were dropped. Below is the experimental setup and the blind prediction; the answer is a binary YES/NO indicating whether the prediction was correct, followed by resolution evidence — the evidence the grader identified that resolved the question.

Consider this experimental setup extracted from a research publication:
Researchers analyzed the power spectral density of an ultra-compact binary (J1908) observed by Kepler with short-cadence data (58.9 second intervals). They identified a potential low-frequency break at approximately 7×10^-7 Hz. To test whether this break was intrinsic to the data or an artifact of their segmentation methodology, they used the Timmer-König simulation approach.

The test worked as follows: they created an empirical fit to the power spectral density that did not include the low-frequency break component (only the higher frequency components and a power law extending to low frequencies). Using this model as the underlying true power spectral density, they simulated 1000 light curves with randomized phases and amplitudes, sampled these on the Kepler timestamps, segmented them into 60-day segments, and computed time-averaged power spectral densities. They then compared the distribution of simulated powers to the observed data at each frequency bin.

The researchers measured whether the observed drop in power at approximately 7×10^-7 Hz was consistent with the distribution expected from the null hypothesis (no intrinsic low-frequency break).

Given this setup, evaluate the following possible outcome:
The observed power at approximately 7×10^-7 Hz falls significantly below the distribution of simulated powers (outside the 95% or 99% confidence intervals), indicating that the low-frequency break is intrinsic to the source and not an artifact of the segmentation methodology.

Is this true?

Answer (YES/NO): YES